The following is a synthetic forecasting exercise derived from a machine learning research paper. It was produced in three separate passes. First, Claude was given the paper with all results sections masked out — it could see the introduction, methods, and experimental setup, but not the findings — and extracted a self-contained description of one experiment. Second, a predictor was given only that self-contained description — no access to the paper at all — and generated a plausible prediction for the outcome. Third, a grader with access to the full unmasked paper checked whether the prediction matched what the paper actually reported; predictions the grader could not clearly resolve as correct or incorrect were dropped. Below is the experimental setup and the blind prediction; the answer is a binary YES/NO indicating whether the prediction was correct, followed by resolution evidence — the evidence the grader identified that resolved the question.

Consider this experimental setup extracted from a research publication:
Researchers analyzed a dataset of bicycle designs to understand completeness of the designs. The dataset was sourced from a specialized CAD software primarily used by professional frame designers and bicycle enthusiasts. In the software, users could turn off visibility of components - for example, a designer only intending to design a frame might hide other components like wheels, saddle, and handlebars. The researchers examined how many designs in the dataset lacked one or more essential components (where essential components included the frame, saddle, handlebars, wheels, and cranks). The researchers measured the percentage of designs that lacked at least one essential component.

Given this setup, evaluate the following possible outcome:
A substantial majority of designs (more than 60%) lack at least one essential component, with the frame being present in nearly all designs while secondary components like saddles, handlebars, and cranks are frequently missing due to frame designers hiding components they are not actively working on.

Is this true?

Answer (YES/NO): NO